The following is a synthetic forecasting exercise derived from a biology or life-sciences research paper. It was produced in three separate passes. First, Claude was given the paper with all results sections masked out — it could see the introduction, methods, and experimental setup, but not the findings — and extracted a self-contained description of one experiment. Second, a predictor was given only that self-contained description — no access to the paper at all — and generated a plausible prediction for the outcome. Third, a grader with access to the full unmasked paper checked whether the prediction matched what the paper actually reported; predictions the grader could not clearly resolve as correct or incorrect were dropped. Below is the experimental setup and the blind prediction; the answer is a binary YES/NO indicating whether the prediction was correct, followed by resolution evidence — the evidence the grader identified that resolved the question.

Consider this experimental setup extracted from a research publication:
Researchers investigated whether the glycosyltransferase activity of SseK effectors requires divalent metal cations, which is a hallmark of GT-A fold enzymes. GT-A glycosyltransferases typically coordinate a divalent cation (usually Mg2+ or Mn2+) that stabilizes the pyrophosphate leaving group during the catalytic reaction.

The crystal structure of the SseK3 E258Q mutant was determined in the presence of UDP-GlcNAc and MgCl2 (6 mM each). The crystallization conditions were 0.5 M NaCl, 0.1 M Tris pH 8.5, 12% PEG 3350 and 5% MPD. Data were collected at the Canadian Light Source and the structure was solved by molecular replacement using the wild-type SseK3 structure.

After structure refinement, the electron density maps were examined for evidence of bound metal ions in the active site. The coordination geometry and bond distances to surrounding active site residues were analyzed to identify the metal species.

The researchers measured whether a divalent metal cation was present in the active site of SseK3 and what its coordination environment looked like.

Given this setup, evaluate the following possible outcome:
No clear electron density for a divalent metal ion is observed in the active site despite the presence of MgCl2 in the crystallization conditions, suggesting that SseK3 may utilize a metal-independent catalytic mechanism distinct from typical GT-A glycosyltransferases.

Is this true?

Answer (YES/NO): NO